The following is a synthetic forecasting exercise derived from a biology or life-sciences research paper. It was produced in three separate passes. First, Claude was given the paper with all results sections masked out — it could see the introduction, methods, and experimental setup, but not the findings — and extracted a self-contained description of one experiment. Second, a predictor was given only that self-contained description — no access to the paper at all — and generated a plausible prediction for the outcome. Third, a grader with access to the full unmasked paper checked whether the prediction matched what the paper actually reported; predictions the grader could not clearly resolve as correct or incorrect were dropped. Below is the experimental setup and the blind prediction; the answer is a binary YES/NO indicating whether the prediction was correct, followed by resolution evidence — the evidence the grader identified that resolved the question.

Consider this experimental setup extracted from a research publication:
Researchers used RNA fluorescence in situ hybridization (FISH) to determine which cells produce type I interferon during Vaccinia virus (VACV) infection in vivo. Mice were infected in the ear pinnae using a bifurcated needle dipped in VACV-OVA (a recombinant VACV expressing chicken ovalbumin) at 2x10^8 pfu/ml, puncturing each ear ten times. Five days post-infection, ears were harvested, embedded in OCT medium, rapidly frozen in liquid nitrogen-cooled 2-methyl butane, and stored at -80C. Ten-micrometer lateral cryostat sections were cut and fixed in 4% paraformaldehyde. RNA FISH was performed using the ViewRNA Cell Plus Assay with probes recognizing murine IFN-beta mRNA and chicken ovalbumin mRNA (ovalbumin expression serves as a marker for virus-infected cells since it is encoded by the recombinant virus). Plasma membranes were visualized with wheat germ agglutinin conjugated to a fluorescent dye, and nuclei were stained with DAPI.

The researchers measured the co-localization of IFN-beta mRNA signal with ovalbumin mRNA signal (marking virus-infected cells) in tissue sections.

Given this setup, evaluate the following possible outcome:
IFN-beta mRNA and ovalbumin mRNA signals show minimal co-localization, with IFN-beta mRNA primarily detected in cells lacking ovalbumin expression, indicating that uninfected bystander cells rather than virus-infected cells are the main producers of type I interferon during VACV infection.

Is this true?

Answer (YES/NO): NO